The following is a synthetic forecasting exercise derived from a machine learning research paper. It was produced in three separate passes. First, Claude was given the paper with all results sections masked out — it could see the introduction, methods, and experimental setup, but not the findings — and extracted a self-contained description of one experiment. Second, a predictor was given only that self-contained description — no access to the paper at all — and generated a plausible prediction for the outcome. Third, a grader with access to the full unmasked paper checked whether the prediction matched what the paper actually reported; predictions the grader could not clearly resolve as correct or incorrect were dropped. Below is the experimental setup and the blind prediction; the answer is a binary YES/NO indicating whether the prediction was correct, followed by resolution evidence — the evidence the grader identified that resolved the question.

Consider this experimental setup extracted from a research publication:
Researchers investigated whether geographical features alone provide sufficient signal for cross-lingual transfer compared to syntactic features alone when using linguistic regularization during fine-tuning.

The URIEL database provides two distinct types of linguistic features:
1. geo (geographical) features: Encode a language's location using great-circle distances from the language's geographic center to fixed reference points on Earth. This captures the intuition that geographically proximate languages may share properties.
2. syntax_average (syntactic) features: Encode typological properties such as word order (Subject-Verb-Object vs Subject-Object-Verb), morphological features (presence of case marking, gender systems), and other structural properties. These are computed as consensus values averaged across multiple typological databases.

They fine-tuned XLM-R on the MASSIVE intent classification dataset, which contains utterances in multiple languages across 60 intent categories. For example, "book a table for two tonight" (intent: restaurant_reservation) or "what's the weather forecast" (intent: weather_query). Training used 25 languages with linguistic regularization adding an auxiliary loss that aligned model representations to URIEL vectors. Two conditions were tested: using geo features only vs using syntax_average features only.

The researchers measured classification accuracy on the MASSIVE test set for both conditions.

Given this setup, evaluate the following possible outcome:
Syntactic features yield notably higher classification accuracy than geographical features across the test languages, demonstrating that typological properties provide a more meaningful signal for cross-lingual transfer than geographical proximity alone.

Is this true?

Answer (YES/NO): NO